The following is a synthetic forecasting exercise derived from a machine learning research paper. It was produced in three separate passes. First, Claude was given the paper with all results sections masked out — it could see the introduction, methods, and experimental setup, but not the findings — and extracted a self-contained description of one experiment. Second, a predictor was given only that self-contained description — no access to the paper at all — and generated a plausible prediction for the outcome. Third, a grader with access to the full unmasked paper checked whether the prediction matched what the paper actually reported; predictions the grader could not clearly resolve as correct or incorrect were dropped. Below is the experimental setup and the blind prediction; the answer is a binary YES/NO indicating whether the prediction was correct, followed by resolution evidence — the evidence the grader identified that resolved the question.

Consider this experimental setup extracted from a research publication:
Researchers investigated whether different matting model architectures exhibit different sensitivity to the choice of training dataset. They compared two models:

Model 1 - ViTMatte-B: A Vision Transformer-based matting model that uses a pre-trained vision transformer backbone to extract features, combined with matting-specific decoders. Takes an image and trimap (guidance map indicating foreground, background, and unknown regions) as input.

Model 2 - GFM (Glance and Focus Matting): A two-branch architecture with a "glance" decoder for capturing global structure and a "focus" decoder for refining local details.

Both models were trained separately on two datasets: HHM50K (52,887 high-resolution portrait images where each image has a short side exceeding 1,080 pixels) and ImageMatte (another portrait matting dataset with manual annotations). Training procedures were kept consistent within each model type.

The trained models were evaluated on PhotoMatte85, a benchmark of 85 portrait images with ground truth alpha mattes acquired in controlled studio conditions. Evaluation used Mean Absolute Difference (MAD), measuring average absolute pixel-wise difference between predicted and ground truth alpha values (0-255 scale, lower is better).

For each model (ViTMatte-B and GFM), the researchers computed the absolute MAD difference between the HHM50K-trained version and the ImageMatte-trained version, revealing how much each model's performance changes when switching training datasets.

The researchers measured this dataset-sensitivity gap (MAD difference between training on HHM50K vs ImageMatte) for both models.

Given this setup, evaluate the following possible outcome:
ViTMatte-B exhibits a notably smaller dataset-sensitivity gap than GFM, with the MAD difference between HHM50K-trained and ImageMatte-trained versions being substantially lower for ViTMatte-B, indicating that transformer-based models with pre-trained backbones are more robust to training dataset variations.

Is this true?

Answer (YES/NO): YES